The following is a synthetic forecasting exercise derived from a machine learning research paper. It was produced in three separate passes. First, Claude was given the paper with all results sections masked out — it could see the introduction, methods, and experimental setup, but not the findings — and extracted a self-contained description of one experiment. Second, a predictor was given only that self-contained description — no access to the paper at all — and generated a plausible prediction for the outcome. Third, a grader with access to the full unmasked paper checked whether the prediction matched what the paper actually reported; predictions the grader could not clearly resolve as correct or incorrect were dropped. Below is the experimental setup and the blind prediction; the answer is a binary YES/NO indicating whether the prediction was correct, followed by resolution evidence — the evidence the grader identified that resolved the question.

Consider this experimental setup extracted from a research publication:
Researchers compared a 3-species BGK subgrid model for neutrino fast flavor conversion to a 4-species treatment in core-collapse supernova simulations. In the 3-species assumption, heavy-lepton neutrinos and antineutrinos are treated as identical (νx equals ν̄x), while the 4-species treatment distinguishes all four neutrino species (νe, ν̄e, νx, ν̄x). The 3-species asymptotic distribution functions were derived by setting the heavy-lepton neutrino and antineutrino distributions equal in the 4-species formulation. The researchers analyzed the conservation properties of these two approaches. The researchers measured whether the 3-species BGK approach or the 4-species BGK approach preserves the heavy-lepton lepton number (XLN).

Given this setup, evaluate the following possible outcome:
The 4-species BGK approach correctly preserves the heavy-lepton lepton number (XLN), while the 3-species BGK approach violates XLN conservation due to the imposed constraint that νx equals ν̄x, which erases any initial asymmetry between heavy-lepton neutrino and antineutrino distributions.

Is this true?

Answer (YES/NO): NO